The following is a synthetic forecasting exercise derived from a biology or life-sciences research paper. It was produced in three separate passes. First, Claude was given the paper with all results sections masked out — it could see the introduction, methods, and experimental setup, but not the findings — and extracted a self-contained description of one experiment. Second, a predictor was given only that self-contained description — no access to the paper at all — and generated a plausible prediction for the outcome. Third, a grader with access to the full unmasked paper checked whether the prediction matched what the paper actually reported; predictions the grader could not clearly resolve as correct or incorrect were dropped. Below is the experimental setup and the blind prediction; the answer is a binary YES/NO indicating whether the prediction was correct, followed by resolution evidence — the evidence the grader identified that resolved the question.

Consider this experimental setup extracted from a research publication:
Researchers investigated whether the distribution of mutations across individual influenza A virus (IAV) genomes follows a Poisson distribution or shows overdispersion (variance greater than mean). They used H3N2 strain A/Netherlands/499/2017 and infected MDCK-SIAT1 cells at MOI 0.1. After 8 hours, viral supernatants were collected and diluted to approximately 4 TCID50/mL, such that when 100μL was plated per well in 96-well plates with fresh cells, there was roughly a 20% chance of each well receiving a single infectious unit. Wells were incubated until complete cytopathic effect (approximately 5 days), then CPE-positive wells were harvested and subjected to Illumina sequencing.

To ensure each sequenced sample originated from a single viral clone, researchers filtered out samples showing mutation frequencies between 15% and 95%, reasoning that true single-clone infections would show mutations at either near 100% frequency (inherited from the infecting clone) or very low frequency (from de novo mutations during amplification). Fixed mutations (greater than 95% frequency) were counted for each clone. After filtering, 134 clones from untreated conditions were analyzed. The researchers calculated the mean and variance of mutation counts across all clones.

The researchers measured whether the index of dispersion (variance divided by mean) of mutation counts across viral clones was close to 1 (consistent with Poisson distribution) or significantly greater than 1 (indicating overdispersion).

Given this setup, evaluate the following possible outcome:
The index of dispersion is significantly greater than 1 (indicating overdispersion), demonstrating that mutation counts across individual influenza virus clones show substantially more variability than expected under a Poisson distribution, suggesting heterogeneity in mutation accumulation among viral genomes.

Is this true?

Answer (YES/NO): YES